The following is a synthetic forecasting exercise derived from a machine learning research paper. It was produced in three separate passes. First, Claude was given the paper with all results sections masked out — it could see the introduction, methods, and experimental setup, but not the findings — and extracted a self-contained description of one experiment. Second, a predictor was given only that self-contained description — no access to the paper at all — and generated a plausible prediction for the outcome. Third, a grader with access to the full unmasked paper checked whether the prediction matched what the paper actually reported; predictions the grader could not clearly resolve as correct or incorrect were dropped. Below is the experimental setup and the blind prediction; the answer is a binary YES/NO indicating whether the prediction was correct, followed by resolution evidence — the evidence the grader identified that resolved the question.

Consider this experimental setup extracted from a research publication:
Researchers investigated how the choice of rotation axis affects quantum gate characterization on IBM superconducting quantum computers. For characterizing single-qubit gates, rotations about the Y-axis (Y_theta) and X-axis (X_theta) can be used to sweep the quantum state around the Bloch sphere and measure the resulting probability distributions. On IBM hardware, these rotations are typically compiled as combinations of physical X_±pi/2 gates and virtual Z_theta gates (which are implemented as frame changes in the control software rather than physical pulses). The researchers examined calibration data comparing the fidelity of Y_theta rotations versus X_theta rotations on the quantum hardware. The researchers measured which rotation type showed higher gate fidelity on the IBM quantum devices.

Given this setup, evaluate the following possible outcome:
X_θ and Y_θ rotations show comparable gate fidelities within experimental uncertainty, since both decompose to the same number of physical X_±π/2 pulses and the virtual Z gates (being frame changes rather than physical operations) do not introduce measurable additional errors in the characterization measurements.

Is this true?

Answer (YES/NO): NO